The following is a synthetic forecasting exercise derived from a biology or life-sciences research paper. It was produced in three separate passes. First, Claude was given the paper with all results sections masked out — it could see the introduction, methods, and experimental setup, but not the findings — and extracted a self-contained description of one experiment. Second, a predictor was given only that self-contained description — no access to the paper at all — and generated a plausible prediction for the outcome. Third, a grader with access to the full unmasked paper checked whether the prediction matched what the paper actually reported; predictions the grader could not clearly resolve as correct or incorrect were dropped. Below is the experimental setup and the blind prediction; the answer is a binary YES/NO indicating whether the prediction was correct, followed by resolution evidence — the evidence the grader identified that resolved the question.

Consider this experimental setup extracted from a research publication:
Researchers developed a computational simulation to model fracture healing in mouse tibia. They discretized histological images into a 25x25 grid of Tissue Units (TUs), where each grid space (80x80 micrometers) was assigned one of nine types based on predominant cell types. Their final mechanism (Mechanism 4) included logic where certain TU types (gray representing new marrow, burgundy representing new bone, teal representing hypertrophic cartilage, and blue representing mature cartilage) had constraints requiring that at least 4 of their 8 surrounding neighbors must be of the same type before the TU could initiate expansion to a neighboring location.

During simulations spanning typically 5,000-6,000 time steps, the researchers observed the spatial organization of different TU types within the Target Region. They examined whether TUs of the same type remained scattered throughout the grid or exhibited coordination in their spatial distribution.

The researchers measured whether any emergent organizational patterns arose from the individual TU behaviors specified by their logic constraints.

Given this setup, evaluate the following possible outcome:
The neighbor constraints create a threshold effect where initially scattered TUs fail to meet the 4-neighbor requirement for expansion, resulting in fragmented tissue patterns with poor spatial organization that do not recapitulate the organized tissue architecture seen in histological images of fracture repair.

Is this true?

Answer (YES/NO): NO